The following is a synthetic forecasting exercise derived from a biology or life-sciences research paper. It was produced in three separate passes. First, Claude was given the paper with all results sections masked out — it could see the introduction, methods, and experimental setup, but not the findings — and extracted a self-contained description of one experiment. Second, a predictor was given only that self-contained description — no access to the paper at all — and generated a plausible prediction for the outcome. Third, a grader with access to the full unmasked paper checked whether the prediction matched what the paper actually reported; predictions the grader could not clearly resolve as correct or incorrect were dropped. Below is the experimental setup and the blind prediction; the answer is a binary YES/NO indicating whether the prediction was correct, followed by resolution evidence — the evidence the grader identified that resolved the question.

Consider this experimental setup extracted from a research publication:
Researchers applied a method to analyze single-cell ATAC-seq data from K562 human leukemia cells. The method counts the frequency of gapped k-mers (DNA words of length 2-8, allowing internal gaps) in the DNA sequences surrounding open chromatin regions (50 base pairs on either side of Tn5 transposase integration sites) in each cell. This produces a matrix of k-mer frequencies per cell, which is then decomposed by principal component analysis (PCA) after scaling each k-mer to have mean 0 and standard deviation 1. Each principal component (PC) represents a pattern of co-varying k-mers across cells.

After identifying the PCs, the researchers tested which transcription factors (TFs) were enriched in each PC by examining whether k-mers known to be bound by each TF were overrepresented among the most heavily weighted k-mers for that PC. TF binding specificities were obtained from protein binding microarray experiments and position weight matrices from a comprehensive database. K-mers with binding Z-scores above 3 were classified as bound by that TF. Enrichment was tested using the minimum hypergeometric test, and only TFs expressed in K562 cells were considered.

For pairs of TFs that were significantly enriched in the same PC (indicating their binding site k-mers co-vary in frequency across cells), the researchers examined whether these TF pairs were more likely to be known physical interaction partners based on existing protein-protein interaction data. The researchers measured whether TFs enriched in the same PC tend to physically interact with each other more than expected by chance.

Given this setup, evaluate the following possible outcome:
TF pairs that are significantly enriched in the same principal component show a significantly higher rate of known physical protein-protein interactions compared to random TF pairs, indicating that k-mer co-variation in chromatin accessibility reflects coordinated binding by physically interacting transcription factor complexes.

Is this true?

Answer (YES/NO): YES